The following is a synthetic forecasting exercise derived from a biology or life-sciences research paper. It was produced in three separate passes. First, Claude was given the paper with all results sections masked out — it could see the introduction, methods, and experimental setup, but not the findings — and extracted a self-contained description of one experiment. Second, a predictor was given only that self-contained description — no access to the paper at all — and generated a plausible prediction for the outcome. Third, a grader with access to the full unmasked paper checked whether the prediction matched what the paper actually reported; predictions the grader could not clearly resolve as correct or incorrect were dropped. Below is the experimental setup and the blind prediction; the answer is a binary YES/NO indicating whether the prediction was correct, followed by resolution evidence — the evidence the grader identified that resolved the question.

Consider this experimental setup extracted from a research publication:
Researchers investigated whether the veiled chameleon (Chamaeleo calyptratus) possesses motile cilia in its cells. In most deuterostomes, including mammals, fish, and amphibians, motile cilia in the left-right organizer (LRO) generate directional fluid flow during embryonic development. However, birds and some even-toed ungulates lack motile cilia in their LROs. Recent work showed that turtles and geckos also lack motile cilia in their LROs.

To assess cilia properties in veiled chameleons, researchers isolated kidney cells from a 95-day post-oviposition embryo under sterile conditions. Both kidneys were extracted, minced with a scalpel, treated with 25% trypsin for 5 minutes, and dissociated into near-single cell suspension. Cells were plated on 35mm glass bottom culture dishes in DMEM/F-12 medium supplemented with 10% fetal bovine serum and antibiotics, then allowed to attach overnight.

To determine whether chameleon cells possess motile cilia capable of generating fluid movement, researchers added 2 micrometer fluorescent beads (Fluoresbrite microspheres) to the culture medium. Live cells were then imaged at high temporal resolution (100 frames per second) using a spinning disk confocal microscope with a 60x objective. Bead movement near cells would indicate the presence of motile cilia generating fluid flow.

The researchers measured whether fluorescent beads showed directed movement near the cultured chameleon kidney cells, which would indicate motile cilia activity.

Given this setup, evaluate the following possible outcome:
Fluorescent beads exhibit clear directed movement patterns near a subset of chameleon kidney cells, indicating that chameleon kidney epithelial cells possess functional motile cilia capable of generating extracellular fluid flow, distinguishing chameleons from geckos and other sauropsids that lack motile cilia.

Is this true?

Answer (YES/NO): YES